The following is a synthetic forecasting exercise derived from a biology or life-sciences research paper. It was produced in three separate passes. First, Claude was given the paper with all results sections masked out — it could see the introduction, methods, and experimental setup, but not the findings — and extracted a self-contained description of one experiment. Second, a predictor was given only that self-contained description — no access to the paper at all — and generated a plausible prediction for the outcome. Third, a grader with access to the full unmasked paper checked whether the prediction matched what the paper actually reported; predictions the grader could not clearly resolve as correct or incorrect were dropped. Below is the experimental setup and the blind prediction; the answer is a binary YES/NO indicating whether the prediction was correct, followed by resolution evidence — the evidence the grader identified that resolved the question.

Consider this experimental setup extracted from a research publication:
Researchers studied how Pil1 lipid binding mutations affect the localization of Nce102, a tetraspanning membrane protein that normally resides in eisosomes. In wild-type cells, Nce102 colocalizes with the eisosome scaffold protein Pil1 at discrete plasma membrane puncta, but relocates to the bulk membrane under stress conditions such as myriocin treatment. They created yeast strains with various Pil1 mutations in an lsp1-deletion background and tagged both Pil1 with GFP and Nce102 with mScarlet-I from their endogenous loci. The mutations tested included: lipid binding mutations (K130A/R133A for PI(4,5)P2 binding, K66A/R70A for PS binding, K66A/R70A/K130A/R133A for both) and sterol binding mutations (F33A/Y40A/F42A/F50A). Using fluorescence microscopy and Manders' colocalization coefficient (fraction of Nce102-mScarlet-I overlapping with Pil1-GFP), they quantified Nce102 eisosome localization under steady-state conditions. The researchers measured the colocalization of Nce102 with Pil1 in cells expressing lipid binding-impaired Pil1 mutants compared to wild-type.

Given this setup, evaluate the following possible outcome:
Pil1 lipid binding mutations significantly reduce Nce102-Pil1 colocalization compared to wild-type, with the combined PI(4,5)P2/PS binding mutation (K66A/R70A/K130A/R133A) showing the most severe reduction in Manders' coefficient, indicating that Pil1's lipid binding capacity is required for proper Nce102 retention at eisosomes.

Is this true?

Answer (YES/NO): NO